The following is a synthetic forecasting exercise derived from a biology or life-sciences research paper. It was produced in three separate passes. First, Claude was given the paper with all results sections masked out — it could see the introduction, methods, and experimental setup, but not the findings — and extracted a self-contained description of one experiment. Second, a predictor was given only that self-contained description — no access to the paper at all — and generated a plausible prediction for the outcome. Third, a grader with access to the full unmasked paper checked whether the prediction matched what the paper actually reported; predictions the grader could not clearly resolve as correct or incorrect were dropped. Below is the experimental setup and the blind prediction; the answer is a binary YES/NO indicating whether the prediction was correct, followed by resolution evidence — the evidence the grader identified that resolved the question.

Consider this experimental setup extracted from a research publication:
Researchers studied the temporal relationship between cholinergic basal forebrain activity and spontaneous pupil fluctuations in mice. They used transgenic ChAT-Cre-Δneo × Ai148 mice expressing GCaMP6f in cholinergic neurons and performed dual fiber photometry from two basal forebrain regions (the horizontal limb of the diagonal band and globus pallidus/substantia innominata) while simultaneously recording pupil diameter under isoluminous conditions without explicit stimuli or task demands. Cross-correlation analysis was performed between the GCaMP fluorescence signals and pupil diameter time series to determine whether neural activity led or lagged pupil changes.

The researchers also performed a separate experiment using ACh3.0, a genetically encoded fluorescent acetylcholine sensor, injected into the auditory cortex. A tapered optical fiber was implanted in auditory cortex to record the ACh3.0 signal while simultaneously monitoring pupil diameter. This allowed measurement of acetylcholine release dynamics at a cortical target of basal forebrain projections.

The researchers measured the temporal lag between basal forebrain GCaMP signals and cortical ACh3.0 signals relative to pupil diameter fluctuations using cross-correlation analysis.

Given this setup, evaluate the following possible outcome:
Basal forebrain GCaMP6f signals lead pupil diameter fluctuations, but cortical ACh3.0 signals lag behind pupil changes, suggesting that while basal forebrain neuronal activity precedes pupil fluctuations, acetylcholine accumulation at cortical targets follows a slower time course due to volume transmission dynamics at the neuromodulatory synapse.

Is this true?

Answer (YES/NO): NO